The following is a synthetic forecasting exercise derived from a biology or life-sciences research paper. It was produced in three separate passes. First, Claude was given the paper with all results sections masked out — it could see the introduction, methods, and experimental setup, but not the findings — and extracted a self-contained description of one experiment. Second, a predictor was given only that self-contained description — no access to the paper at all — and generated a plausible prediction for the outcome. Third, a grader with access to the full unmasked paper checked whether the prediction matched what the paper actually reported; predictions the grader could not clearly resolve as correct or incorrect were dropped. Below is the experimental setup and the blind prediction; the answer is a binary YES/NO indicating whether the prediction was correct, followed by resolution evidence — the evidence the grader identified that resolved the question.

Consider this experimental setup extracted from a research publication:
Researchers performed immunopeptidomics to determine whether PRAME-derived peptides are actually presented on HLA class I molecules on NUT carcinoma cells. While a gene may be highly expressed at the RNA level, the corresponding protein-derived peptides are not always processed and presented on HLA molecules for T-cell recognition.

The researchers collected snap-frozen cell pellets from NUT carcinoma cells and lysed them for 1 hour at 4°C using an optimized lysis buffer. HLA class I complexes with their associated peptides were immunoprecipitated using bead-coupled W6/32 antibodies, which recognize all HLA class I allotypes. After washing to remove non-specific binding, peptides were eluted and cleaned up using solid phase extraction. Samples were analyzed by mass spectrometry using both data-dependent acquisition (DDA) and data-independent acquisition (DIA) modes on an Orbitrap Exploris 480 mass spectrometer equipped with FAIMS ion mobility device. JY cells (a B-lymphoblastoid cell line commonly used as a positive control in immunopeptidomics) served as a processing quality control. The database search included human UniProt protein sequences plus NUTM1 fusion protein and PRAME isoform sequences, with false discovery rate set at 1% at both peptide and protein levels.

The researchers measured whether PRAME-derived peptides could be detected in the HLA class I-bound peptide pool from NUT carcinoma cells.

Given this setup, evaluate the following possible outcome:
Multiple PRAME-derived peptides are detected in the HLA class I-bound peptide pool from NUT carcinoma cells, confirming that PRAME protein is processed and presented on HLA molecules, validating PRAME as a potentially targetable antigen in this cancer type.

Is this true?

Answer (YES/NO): YES